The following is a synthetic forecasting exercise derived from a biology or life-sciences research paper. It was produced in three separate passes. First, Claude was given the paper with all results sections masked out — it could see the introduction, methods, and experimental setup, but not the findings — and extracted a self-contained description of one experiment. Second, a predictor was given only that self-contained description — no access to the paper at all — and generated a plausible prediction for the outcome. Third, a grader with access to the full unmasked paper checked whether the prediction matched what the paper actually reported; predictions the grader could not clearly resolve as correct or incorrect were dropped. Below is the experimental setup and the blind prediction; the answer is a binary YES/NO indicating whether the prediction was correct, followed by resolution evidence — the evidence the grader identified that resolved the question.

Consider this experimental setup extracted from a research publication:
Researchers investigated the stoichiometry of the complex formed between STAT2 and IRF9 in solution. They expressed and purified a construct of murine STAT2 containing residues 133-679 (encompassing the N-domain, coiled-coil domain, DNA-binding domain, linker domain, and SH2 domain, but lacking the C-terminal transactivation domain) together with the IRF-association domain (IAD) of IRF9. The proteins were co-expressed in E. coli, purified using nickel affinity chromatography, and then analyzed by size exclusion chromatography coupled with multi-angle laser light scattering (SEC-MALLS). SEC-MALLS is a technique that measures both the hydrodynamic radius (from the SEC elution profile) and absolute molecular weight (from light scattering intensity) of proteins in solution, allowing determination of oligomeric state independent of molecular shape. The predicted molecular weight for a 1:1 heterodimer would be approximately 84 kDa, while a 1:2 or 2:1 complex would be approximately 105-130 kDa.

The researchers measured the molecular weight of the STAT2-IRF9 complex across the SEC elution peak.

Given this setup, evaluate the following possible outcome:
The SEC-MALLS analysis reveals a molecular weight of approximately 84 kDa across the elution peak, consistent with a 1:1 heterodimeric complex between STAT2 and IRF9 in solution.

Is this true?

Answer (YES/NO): YES